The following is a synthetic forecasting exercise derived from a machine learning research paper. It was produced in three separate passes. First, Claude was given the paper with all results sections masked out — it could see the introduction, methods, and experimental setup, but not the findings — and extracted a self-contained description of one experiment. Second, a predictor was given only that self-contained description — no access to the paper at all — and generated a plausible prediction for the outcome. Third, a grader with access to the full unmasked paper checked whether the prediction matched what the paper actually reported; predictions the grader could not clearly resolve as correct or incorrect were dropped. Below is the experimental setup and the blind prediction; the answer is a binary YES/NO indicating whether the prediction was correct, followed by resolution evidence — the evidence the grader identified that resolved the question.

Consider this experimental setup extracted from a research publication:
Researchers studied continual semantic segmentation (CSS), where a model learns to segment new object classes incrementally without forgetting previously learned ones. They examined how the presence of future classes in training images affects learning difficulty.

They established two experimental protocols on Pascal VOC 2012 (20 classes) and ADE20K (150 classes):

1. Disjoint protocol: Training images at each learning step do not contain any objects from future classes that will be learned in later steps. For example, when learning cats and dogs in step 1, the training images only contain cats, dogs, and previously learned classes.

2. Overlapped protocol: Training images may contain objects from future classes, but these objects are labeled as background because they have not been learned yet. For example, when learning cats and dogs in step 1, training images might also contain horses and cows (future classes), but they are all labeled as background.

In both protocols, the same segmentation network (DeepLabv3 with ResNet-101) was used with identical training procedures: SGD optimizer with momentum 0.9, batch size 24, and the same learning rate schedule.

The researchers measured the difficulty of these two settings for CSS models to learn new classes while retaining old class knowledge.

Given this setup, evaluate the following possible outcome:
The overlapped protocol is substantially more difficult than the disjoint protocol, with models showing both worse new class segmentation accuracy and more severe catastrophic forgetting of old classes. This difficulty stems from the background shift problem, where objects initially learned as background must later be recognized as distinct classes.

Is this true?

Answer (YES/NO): NO